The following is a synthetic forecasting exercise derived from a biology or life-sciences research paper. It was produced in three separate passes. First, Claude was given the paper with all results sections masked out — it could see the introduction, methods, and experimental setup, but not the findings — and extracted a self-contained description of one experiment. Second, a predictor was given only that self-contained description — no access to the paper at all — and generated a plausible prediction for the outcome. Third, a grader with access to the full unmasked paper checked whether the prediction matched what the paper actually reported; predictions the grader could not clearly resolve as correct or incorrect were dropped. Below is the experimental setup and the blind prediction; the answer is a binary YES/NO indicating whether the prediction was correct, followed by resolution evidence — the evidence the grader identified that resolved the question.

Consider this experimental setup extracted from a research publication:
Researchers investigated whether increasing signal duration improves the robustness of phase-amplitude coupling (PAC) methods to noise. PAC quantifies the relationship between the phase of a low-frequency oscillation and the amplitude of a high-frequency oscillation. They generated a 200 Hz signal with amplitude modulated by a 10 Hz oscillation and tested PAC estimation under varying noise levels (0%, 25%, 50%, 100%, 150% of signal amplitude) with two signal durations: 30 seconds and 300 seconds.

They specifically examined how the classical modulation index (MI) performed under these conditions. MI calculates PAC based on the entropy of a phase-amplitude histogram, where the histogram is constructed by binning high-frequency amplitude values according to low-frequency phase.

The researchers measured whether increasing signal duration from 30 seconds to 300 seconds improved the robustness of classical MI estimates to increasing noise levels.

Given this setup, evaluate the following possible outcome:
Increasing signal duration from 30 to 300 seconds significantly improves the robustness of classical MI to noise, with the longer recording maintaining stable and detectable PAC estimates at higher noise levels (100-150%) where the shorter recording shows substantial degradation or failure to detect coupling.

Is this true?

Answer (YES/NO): NO